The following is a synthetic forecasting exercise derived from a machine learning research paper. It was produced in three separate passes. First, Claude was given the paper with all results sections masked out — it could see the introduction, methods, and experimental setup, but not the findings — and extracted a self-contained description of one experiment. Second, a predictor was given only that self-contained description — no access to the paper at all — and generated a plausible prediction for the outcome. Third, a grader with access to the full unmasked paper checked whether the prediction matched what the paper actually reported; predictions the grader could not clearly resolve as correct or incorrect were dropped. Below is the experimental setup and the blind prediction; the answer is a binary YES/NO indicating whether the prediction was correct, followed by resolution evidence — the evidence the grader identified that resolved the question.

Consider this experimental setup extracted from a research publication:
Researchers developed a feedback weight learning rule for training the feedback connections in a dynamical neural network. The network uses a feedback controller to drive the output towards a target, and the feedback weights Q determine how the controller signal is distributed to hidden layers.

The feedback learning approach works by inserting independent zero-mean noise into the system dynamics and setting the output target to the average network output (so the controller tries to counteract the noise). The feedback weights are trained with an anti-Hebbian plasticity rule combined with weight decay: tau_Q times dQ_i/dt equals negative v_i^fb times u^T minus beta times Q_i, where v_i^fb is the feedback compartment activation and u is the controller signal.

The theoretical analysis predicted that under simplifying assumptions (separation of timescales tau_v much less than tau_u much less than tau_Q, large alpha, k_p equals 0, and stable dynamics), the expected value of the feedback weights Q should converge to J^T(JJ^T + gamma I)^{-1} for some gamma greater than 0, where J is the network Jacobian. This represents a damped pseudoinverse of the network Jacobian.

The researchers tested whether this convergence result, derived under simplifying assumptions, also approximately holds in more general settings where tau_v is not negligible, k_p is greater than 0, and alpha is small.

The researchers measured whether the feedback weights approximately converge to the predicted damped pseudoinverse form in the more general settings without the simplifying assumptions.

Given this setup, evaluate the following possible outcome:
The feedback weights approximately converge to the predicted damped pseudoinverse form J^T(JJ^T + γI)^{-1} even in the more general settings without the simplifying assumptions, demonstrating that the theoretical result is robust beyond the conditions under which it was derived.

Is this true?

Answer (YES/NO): YES